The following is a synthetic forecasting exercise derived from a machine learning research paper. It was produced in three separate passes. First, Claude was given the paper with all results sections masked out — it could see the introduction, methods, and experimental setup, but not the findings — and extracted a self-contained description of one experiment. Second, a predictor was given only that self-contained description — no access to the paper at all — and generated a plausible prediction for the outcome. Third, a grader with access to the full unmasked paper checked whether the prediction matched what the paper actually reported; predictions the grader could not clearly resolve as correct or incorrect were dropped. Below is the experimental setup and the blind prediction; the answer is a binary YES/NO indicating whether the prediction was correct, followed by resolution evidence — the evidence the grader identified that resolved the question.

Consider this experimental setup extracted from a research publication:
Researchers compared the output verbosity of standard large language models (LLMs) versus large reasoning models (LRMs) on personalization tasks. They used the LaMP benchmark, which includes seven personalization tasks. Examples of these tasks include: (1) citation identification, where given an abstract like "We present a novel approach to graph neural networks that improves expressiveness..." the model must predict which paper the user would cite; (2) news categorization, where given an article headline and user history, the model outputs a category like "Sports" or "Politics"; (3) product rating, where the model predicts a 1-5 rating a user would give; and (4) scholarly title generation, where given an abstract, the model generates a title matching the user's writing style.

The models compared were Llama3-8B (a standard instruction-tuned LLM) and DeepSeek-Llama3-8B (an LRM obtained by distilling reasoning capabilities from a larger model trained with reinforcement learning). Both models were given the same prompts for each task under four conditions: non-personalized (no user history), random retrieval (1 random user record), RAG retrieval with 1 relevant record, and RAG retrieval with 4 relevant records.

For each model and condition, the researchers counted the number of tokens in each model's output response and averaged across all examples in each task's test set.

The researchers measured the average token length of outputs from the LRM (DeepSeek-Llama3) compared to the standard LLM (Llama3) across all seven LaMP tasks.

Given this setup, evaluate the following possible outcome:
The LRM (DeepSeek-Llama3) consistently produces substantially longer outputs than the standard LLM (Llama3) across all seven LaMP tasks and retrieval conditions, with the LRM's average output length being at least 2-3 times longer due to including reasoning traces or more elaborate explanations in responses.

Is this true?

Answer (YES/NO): YES